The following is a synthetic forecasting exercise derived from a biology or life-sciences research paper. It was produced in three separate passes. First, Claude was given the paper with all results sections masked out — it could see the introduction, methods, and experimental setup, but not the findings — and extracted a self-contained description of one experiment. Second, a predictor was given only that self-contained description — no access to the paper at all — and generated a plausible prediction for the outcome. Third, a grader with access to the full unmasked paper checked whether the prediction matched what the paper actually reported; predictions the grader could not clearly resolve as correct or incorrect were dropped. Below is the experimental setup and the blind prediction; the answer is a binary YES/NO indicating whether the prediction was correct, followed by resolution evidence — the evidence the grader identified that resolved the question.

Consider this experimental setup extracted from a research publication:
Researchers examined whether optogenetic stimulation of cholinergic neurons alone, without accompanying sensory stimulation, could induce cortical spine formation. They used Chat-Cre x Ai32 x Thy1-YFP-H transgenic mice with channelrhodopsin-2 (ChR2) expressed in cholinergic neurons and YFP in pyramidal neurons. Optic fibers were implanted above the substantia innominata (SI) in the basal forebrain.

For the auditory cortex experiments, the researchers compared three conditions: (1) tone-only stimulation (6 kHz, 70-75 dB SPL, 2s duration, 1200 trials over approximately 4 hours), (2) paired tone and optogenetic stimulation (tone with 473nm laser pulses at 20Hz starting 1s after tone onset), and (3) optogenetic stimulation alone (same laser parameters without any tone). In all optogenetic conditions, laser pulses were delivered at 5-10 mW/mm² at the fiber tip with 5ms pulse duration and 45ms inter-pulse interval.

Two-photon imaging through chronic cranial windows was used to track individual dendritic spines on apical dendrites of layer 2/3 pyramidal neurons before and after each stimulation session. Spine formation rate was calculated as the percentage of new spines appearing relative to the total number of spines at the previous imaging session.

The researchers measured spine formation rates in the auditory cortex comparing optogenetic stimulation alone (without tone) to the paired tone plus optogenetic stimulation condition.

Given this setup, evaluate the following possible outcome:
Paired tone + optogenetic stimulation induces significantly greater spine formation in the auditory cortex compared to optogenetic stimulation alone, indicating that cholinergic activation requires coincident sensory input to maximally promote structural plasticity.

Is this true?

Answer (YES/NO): NO